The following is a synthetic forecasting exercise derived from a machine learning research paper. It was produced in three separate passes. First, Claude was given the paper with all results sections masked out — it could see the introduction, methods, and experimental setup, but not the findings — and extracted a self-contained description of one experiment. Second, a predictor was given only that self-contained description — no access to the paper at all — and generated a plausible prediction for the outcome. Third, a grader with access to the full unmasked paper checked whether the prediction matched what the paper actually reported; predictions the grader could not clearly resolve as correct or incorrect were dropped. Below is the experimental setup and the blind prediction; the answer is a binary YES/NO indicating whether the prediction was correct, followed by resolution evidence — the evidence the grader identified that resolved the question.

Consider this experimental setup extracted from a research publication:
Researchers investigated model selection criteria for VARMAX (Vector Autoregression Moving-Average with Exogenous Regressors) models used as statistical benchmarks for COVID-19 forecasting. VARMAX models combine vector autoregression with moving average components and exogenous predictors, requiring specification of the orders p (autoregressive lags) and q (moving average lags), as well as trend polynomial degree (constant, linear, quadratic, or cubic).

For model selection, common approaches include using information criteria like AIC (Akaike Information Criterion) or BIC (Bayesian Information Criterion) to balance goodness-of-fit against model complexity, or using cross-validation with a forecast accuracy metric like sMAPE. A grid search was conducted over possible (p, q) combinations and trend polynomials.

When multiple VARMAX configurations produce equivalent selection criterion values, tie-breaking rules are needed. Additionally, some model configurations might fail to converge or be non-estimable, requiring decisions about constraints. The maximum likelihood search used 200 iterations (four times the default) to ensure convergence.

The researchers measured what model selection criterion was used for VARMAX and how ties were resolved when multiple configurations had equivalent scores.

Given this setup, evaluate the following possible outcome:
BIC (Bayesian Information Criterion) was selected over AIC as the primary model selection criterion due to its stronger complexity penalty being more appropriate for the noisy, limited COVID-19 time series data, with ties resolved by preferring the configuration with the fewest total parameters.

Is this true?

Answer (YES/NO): NO